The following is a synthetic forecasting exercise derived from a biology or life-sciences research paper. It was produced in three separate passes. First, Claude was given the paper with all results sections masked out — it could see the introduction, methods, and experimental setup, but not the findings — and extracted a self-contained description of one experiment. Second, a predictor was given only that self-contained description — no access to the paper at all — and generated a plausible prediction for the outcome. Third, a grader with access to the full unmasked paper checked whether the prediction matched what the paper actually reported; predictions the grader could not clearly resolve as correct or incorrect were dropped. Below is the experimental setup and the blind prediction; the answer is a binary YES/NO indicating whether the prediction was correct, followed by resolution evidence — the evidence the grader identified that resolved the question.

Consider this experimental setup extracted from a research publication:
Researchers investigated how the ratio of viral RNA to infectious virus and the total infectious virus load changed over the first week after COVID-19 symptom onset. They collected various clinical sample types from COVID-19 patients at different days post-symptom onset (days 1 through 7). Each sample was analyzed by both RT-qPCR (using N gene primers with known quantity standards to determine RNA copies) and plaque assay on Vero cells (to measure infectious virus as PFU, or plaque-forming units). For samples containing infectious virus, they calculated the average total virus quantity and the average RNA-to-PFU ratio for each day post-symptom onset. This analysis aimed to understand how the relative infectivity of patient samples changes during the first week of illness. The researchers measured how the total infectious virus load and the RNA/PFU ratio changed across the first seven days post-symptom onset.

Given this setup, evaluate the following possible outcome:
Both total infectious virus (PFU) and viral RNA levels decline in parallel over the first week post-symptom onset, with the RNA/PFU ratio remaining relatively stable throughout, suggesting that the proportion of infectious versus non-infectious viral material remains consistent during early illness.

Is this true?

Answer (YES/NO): NO